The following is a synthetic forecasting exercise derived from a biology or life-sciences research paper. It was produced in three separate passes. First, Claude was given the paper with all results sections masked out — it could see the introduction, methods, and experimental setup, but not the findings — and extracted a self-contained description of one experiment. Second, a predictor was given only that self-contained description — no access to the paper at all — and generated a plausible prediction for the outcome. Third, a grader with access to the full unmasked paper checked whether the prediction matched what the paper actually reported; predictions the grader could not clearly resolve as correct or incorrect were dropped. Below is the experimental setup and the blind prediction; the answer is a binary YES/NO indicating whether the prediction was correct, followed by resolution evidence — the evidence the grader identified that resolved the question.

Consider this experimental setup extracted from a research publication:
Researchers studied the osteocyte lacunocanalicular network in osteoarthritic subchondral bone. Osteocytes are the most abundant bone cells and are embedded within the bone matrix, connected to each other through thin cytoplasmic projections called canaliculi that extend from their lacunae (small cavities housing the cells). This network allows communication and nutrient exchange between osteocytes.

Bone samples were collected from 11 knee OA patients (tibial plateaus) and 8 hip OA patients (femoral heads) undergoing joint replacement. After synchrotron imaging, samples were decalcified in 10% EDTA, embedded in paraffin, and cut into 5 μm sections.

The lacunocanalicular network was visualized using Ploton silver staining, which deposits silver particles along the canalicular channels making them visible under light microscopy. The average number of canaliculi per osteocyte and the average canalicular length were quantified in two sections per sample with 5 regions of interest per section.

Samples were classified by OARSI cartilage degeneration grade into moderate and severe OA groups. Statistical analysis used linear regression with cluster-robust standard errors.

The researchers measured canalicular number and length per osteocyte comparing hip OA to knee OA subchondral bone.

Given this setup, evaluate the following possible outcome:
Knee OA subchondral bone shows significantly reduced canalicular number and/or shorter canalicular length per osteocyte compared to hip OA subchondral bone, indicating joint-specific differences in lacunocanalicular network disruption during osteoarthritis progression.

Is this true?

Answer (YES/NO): NO